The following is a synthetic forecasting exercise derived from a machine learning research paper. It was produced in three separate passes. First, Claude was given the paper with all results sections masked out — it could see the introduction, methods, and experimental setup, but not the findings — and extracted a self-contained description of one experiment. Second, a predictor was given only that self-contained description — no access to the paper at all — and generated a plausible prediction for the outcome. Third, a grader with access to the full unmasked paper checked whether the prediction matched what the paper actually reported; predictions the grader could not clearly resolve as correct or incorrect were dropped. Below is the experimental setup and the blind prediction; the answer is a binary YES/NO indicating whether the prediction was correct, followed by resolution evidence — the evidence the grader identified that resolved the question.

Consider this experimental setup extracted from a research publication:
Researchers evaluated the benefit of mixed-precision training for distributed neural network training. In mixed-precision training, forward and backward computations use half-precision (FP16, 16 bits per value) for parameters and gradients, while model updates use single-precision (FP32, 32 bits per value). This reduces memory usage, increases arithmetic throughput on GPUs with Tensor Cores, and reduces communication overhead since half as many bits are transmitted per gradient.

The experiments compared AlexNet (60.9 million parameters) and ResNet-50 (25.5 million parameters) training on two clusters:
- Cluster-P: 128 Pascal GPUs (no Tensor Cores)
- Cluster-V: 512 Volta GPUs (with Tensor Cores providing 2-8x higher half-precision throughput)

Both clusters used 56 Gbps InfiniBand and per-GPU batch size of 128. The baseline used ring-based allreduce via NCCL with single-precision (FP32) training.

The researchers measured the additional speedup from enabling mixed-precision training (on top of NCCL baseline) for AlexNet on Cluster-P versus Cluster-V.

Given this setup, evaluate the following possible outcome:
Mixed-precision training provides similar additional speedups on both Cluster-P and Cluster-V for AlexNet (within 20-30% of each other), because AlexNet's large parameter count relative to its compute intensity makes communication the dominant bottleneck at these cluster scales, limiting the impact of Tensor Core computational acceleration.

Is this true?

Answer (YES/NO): YES